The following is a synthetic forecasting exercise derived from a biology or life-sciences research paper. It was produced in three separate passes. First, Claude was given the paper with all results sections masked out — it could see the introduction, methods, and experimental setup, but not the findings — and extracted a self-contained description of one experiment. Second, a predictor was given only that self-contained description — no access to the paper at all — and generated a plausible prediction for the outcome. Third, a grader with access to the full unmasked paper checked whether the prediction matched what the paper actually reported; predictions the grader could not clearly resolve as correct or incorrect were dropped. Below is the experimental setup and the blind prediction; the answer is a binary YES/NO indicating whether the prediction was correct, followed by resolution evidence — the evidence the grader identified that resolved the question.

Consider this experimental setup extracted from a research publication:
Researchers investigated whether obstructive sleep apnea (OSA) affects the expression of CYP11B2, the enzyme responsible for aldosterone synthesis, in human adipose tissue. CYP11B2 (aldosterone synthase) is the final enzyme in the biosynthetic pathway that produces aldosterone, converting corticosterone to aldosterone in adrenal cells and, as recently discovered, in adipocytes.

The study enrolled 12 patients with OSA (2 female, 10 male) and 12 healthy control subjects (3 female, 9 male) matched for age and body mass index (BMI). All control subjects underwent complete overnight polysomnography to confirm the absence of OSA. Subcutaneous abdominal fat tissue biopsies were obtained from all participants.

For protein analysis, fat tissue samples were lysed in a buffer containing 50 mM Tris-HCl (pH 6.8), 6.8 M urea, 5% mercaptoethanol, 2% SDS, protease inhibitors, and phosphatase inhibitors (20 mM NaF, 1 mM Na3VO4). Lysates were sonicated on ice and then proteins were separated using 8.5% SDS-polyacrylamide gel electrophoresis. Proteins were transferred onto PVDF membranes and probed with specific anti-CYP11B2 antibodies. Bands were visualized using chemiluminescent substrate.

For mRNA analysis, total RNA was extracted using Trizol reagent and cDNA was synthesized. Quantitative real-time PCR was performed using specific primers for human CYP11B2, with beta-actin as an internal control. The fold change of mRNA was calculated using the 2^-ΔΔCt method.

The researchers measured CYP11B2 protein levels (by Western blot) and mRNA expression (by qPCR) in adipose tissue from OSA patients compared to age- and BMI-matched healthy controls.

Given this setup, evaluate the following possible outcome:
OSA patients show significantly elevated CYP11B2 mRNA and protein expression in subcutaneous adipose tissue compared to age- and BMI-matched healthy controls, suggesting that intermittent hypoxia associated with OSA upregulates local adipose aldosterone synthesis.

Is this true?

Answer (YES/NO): NO